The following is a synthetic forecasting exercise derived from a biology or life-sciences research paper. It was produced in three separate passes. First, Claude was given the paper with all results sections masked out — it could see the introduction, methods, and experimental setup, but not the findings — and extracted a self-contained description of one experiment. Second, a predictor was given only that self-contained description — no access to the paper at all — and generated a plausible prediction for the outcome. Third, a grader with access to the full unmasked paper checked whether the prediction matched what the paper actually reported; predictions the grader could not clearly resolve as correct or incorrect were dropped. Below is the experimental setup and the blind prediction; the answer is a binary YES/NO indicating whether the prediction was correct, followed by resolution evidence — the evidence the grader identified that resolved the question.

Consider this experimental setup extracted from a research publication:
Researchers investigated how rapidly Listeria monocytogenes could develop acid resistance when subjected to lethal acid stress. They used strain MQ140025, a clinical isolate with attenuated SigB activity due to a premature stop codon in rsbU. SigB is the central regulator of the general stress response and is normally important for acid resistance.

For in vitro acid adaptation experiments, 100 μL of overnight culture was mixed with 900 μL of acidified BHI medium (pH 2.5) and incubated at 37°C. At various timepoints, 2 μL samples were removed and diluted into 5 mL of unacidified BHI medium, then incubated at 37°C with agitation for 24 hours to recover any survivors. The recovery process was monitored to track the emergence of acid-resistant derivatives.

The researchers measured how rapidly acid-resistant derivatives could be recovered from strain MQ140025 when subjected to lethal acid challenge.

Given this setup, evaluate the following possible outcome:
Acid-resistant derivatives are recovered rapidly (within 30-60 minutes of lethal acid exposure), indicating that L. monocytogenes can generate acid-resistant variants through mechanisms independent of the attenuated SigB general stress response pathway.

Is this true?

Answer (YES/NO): NO